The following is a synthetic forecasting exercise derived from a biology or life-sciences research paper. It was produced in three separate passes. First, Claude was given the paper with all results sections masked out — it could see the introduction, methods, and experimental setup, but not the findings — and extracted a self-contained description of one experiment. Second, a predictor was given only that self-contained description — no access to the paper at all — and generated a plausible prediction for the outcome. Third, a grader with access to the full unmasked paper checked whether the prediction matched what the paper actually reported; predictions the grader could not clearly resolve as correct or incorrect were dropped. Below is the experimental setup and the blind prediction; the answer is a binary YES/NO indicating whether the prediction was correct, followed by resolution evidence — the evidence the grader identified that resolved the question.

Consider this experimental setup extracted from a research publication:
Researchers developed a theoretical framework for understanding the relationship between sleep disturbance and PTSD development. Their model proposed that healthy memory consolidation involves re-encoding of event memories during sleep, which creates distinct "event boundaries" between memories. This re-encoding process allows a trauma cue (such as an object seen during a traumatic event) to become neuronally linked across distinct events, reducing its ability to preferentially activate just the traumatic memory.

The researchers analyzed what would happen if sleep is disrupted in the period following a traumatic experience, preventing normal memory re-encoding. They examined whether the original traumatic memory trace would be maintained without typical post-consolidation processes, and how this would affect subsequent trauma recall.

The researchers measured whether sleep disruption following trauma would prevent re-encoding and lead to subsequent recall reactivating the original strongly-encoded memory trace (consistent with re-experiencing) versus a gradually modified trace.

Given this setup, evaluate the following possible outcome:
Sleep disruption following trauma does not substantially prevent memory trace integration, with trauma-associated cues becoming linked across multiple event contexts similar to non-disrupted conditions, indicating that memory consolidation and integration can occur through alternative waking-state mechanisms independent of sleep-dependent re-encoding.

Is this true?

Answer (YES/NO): NO